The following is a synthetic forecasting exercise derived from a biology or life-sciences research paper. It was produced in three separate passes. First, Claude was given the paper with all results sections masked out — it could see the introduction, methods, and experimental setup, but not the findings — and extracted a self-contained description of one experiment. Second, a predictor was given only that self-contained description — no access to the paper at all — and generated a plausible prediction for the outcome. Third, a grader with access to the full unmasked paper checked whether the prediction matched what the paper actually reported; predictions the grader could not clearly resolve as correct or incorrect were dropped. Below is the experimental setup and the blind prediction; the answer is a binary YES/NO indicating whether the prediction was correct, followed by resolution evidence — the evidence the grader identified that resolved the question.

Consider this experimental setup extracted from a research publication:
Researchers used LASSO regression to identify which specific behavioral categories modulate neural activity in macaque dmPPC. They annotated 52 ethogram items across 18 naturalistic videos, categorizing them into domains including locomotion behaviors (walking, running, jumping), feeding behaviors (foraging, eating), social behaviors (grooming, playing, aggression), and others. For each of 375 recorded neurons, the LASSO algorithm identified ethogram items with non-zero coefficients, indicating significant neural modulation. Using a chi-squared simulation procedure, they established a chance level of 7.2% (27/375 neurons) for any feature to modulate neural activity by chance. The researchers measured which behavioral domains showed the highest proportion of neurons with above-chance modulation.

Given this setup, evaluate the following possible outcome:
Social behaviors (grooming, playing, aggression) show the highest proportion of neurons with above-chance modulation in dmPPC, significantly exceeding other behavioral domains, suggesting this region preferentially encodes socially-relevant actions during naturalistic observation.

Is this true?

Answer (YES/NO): NO